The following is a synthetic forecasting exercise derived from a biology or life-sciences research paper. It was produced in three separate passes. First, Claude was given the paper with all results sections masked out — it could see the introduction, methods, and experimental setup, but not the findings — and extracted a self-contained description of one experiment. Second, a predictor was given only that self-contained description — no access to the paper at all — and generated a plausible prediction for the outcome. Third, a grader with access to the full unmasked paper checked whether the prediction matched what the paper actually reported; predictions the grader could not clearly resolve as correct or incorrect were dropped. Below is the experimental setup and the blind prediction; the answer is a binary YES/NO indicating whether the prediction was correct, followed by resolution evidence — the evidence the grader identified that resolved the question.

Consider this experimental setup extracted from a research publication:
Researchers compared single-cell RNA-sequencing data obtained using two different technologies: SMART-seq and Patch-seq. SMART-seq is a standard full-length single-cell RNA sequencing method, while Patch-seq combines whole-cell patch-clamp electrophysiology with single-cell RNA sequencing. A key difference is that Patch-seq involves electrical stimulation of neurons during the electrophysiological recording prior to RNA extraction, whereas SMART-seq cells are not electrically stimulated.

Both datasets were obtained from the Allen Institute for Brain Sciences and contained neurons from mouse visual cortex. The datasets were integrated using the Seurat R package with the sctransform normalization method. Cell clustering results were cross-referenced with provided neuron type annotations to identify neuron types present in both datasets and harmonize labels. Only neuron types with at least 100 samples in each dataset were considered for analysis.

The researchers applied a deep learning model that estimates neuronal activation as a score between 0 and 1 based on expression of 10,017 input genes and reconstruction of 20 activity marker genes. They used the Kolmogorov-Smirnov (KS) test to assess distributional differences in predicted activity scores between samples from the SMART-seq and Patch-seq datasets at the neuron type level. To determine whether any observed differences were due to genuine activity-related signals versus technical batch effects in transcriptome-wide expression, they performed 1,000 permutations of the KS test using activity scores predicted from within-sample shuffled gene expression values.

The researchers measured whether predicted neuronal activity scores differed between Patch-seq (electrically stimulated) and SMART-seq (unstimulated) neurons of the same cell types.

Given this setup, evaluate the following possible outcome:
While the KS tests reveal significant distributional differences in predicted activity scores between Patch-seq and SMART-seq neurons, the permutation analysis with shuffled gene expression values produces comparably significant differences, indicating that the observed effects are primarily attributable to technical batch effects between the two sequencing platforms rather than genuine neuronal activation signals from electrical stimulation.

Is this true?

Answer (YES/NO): NO